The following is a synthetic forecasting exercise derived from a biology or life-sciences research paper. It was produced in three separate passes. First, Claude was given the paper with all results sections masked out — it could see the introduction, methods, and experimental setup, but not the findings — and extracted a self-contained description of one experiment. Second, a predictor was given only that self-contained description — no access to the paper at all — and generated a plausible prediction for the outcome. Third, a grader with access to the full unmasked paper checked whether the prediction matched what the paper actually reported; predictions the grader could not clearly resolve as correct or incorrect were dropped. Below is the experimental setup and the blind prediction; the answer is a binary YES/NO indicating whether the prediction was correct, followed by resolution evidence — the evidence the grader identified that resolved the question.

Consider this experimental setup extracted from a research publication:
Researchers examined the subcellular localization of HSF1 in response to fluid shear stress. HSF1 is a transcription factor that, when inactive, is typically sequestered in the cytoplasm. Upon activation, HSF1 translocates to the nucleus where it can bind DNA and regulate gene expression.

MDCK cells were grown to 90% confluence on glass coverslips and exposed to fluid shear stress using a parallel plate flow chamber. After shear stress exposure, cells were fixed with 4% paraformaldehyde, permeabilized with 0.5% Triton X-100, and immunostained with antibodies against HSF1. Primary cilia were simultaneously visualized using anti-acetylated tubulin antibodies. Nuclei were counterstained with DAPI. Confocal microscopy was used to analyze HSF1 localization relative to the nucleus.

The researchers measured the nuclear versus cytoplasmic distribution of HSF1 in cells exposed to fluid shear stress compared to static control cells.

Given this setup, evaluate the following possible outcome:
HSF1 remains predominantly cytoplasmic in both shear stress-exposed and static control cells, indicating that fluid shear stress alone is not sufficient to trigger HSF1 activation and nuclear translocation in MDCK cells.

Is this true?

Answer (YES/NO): NO